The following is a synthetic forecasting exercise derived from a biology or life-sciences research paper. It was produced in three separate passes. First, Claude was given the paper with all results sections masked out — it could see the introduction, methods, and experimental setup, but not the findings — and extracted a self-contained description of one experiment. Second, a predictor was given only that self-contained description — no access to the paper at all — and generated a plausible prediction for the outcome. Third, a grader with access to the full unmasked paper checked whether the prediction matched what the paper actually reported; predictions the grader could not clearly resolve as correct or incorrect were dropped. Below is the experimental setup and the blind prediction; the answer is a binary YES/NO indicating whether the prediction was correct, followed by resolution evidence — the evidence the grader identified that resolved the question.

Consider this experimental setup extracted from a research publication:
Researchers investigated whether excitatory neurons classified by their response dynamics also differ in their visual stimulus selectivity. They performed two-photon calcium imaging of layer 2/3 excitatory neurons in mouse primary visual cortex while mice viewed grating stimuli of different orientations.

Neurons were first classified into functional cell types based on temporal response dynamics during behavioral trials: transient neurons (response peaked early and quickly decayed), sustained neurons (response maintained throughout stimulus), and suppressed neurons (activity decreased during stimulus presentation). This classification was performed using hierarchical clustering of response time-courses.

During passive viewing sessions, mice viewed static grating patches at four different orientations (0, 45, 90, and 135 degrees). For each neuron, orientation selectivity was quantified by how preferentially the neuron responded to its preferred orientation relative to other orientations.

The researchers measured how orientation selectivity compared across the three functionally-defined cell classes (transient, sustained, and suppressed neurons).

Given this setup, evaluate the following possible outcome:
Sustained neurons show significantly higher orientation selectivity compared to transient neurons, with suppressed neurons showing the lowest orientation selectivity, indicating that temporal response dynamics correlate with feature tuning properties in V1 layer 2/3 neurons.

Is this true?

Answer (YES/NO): NO